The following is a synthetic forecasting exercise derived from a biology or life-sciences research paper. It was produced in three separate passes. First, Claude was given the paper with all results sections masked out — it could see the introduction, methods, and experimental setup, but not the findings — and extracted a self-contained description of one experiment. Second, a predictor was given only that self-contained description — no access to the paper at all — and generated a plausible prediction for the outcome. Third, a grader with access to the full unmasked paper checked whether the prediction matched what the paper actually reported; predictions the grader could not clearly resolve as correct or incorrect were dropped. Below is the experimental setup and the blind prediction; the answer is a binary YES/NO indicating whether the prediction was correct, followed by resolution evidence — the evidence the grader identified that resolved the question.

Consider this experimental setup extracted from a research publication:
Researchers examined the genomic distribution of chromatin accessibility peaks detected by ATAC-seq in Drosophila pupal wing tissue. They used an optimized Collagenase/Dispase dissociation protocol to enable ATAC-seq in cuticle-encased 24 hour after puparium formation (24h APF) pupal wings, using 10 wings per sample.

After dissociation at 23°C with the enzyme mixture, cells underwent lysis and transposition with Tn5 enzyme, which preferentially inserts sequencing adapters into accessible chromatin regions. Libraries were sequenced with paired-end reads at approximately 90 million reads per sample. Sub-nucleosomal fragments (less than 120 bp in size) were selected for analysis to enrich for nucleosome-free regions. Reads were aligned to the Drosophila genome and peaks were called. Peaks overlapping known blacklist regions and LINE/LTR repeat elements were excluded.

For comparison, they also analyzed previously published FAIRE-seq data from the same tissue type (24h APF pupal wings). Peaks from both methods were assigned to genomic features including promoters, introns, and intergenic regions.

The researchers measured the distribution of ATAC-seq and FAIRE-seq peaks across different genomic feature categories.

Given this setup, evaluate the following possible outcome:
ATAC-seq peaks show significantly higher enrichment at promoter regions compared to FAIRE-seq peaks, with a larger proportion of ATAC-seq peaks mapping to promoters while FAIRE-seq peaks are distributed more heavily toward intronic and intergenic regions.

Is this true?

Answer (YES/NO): NO